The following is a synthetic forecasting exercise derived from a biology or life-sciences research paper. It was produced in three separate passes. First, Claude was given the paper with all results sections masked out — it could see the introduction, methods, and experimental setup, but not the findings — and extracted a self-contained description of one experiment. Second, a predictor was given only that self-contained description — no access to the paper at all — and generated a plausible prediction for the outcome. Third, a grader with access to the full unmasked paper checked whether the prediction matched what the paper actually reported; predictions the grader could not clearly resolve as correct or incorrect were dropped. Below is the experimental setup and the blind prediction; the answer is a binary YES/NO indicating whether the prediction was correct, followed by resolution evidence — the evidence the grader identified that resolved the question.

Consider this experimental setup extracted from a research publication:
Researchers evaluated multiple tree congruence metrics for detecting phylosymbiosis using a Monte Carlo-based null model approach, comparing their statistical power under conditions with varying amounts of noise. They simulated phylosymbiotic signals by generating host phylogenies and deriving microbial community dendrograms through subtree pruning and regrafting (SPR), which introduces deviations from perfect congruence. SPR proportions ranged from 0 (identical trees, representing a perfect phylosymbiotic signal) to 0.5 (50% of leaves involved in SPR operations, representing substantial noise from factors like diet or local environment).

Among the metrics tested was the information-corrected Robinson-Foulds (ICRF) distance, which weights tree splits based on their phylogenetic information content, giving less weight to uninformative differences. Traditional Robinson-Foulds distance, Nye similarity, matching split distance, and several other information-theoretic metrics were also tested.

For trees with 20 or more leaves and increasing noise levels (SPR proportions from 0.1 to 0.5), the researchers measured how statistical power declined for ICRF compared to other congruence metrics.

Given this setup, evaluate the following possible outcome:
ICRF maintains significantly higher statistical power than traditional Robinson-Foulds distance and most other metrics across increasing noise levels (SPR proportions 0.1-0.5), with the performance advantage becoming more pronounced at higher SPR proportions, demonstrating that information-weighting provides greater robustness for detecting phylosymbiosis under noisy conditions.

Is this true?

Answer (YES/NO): NO